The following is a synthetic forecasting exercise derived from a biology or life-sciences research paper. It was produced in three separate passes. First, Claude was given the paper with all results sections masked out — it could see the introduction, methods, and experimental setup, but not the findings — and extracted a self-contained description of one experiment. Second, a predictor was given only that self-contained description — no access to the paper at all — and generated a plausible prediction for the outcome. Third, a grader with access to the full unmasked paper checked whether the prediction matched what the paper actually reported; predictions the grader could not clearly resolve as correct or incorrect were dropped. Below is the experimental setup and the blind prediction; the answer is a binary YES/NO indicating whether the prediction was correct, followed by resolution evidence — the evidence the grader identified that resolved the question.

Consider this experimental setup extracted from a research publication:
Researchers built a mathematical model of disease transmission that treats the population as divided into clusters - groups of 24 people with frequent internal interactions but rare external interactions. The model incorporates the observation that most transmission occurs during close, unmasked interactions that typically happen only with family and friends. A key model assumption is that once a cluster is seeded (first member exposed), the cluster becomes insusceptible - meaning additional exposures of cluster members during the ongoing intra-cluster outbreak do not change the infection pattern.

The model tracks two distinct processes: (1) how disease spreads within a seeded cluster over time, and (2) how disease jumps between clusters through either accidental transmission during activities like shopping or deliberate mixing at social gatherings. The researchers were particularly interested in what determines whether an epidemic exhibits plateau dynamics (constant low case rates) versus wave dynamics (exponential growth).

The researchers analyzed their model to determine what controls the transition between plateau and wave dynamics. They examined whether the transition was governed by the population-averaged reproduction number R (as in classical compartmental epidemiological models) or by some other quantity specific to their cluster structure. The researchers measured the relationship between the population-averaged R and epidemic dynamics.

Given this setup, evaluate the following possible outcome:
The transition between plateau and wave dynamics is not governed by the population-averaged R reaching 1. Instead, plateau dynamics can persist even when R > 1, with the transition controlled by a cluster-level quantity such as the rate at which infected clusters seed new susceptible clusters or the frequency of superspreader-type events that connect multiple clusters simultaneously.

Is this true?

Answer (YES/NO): YES